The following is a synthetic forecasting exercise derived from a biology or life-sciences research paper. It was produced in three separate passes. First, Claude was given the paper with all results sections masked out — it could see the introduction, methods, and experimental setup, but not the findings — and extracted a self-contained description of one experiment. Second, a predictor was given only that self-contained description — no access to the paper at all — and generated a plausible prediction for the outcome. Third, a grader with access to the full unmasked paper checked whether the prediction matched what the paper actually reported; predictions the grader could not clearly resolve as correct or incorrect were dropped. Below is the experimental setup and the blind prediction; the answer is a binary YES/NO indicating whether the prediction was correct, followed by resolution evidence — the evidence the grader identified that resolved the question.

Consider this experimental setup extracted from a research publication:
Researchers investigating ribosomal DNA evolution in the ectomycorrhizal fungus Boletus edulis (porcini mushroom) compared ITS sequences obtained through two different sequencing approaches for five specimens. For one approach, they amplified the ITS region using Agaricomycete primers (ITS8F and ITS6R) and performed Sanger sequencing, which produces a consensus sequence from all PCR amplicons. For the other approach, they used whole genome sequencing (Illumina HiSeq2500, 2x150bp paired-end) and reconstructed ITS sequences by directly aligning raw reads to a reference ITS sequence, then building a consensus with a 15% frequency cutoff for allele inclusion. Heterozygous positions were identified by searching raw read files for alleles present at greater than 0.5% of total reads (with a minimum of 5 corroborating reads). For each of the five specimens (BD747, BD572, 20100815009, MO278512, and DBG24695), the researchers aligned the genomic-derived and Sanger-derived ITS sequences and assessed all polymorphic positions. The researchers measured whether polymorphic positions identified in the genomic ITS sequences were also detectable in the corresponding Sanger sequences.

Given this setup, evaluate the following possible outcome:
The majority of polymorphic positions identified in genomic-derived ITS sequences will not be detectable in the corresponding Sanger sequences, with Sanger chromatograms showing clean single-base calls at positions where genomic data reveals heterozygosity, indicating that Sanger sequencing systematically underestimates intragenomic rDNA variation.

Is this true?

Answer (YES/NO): NO